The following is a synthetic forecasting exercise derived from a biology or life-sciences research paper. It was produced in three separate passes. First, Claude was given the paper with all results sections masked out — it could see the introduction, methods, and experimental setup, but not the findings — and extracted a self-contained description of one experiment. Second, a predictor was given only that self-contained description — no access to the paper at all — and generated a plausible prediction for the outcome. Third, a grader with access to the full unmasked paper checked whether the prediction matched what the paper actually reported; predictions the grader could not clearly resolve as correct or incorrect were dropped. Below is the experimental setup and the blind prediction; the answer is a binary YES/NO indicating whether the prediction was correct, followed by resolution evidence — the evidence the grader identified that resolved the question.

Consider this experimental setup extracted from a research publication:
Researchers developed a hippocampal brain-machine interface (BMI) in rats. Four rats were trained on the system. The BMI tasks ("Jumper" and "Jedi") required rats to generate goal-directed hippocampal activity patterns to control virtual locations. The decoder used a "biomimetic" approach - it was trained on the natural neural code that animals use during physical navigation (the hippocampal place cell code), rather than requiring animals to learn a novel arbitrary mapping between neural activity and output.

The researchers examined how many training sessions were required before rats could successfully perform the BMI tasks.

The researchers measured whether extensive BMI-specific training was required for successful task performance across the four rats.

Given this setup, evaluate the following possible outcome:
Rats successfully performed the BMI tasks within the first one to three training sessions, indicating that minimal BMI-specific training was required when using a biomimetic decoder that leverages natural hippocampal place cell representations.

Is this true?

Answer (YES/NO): NO